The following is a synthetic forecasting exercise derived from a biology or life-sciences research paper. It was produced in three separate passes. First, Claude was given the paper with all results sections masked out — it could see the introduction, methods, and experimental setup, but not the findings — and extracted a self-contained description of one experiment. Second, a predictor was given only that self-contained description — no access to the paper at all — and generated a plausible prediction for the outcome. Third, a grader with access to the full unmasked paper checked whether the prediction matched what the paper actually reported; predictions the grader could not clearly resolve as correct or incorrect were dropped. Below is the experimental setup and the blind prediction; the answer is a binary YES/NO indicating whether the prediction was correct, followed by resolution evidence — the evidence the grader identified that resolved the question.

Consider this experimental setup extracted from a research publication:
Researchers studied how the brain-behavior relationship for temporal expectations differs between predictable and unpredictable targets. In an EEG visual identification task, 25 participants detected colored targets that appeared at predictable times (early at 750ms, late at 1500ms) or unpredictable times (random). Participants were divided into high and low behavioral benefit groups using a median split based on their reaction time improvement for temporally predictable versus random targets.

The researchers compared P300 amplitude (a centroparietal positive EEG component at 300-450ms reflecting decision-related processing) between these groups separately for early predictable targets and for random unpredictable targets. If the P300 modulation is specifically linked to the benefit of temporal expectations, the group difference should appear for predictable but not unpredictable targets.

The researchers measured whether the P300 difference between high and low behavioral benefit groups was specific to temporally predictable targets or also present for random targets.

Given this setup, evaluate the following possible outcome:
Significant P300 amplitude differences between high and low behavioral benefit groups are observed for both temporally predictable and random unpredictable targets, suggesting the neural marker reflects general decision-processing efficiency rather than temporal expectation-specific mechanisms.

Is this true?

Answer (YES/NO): NO